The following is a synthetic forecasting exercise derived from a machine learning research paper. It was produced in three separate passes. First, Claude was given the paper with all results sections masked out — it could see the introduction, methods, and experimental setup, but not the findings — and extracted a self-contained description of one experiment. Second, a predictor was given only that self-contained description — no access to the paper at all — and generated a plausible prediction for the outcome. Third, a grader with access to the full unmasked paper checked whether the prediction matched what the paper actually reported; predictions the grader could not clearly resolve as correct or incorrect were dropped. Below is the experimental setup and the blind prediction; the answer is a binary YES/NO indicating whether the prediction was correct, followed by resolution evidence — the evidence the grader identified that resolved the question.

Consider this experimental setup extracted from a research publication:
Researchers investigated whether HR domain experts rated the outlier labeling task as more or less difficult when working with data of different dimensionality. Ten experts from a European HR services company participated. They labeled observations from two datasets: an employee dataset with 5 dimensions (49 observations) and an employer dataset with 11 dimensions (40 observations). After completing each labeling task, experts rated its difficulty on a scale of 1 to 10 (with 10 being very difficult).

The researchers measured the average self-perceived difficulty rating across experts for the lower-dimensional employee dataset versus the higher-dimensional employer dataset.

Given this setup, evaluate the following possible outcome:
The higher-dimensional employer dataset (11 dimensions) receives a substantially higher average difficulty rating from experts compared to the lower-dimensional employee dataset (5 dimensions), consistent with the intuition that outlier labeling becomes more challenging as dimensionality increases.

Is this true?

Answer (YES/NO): NO